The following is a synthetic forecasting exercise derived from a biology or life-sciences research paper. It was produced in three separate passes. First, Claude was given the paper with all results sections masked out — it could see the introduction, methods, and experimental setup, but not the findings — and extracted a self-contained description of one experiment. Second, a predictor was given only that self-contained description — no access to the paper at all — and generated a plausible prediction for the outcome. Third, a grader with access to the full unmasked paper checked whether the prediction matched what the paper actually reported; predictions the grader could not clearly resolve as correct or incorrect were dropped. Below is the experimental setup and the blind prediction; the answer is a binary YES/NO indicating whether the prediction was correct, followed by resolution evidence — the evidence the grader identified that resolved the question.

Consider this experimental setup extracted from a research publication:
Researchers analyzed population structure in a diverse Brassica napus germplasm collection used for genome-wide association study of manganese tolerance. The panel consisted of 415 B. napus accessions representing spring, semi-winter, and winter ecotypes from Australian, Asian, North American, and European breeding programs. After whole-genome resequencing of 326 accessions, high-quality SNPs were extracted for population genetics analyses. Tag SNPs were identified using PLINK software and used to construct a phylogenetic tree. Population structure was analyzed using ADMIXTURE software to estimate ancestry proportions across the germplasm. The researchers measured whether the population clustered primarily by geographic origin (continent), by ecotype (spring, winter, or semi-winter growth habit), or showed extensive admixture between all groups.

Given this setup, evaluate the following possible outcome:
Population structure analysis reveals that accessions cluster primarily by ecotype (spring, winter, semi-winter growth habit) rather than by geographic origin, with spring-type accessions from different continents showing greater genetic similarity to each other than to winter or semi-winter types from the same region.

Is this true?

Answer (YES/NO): NO